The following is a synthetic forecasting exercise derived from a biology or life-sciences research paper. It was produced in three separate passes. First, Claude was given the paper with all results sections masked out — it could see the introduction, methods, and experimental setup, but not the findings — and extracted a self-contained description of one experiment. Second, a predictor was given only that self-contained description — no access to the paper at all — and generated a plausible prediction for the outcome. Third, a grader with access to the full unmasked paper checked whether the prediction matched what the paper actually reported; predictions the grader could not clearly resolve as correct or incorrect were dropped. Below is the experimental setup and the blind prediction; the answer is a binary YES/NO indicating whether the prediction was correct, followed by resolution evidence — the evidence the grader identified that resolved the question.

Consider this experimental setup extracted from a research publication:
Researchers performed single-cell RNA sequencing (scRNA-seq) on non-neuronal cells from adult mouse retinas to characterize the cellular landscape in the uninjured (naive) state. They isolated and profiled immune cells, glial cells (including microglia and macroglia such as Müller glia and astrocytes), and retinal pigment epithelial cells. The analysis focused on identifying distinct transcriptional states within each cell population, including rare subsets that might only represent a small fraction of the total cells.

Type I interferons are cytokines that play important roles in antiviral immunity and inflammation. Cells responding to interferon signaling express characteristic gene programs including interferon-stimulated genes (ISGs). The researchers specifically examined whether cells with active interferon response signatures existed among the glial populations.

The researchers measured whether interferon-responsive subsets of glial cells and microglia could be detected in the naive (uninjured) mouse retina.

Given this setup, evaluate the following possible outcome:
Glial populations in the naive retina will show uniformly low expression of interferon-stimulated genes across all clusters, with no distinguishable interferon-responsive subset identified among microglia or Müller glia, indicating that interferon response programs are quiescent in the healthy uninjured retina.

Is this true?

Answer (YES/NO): NO